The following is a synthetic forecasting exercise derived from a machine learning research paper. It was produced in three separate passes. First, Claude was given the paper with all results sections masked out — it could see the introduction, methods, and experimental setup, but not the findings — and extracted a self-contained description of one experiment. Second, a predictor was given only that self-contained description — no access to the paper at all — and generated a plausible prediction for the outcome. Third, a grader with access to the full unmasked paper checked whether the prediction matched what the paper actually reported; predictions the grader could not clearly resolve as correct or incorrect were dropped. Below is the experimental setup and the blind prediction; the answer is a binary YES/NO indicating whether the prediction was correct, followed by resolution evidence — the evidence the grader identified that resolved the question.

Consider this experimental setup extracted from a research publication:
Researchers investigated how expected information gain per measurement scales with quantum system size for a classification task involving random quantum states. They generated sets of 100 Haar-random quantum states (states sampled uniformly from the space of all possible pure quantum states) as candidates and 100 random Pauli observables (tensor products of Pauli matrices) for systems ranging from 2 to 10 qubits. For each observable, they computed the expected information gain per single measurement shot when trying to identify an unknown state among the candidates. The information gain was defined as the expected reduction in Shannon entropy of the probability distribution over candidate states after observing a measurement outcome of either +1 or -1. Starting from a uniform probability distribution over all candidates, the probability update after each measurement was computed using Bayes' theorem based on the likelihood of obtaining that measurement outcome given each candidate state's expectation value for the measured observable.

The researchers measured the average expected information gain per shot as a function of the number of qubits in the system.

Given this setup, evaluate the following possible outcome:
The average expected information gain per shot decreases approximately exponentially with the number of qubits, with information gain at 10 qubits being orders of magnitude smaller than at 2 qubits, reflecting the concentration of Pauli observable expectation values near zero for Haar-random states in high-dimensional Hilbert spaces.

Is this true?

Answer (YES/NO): YES